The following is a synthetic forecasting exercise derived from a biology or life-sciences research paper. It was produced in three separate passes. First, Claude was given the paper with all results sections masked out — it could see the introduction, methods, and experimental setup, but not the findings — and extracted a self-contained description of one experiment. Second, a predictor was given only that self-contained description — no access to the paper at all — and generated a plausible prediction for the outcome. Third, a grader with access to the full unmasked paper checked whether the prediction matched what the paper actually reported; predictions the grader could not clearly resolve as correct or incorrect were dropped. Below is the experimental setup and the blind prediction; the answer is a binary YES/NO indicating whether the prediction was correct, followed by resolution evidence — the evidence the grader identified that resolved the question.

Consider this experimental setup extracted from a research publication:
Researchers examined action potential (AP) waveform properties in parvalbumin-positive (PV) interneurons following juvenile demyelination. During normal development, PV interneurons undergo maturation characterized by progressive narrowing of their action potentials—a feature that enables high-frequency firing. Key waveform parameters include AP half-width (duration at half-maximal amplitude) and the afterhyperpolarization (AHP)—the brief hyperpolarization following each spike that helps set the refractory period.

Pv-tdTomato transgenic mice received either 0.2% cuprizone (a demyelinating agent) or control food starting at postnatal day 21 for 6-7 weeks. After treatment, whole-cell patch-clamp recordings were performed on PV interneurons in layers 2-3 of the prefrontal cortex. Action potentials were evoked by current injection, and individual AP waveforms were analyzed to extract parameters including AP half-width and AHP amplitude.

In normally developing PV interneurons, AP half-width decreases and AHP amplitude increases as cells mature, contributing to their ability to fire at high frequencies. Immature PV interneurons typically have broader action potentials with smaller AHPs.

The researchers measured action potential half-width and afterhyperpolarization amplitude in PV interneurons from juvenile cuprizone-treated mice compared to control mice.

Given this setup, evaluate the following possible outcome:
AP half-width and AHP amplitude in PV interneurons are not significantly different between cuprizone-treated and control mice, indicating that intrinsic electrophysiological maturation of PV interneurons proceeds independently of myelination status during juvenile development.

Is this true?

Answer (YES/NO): NO